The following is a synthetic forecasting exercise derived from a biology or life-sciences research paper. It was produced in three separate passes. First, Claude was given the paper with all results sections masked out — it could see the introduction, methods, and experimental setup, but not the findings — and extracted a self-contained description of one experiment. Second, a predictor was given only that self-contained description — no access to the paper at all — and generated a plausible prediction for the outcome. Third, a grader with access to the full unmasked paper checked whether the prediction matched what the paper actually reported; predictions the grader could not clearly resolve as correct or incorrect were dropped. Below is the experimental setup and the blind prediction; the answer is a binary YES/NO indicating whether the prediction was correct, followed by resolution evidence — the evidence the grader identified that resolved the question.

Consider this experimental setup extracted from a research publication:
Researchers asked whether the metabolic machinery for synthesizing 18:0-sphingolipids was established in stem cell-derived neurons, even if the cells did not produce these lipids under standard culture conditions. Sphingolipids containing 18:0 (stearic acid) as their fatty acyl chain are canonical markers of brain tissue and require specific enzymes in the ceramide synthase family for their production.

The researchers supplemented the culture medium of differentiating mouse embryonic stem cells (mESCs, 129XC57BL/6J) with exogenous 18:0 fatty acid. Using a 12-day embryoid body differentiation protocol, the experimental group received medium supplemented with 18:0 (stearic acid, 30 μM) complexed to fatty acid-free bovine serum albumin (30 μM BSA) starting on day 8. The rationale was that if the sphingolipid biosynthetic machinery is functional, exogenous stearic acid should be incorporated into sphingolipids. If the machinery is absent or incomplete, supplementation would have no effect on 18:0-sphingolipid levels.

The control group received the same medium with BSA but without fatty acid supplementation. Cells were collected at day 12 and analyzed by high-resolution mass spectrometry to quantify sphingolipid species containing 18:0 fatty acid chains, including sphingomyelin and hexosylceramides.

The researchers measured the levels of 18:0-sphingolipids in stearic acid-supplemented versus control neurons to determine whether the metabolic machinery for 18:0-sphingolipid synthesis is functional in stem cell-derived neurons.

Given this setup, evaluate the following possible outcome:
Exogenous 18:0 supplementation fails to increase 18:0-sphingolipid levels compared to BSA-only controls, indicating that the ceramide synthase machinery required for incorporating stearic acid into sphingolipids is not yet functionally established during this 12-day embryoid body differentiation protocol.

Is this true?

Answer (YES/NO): NO